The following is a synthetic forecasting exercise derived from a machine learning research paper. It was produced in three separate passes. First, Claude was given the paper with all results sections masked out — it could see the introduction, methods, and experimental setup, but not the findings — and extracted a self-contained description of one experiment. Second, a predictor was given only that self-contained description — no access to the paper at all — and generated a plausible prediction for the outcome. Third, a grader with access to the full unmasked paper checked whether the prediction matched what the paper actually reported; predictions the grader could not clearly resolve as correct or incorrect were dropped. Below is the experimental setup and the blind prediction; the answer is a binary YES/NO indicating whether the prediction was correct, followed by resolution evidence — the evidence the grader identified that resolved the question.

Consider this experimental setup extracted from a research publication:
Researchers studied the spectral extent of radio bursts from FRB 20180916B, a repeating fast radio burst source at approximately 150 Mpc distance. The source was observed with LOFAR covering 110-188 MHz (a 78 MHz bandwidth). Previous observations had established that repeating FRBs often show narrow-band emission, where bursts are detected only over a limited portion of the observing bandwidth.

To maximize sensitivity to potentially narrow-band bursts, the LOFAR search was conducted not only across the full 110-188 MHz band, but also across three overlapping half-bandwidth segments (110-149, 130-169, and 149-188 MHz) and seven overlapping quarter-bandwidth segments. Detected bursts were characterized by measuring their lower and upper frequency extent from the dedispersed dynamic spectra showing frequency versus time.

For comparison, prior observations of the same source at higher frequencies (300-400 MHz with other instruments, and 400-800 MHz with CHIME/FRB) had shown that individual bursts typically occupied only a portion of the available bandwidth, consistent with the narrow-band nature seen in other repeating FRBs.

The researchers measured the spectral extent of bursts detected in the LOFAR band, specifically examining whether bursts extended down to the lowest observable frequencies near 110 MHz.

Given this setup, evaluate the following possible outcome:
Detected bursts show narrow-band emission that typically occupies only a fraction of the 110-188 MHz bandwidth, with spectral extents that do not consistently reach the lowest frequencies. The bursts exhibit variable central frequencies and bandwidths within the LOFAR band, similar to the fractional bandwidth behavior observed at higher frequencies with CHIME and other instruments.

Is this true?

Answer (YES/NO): YES